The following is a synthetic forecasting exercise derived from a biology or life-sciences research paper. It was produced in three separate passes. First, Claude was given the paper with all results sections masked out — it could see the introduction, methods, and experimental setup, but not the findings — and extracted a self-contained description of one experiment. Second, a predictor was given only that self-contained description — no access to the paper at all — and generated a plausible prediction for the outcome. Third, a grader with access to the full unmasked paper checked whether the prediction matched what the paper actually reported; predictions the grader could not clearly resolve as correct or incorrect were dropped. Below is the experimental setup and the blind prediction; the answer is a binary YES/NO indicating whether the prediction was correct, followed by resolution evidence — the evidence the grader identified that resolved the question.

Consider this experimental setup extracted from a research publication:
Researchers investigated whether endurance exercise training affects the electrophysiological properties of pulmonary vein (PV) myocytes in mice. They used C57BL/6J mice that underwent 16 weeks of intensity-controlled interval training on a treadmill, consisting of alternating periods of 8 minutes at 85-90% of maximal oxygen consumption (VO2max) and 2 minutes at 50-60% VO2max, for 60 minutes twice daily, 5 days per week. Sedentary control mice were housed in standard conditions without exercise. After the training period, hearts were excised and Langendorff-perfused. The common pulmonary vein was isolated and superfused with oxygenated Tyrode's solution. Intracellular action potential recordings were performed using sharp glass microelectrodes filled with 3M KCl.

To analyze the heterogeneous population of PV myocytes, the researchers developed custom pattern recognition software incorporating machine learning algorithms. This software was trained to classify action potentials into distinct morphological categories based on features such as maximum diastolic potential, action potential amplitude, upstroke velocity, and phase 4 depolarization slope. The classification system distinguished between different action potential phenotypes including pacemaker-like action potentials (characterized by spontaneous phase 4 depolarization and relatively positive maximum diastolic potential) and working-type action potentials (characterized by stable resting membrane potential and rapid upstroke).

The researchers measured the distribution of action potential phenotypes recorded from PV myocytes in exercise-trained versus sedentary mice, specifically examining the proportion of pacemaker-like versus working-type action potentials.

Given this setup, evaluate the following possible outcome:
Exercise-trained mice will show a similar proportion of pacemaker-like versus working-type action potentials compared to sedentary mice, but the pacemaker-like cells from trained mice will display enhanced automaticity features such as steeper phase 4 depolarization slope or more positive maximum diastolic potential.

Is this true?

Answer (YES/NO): NO